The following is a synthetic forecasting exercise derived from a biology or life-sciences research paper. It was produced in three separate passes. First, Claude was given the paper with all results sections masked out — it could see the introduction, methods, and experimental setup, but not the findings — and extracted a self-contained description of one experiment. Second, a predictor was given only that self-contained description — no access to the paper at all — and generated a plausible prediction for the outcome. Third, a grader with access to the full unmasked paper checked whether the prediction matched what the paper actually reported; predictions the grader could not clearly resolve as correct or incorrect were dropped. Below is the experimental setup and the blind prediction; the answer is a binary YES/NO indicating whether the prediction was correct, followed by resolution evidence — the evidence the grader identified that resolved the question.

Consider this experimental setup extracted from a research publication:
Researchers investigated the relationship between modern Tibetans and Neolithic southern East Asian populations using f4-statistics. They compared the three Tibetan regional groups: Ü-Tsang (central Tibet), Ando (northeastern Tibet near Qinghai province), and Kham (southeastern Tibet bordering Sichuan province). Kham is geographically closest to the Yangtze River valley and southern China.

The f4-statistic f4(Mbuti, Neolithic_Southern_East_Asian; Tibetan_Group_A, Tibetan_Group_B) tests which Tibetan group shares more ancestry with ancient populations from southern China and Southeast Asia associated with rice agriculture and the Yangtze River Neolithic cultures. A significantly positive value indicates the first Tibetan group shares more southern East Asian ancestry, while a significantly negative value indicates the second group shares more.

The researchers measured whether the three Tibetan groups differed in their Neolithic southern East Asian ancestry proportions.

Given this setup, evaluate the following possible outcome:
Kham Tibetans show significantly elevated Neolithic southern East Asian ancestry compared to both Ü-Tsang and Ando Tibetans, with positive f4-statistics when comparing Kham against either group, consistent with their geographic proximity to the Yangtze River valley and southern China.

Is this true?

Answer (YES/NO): YES